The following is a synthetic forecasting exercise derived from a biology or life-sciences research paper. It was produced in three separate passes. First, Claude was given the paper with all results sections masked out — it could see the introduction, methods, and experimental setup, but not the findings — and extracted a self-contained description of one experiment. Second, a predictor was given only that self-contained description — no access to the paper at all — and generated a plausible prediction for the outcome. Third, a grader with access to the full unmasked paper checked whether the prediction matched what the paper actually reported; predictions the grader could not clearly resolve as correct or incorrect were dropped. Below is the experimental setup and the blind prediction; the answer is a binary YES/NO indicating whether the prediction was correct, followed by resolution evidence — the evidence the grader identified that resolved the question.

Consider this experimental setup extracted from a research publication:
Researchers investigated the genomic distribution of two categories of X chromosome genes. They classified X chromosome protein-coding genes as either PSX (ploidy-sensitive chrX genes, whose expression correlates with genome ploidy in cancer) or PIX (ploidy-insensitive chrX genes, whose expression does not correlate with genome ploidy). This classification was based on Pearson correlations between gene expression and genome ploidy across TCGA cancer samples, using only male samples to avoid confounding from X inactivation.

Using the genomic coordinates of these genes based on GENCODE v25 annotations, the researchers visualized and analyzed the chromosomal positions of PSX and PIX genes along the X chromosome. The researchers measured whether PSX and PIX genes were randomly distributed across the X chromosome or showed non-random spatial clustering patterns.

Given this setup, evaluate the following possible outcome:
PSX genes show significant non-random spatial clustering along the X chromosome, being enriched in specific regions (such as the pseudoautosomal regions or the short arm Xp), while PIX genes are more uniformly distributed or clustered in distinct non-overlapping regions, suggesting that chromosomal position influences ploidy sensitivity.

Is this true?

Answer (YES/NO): NO